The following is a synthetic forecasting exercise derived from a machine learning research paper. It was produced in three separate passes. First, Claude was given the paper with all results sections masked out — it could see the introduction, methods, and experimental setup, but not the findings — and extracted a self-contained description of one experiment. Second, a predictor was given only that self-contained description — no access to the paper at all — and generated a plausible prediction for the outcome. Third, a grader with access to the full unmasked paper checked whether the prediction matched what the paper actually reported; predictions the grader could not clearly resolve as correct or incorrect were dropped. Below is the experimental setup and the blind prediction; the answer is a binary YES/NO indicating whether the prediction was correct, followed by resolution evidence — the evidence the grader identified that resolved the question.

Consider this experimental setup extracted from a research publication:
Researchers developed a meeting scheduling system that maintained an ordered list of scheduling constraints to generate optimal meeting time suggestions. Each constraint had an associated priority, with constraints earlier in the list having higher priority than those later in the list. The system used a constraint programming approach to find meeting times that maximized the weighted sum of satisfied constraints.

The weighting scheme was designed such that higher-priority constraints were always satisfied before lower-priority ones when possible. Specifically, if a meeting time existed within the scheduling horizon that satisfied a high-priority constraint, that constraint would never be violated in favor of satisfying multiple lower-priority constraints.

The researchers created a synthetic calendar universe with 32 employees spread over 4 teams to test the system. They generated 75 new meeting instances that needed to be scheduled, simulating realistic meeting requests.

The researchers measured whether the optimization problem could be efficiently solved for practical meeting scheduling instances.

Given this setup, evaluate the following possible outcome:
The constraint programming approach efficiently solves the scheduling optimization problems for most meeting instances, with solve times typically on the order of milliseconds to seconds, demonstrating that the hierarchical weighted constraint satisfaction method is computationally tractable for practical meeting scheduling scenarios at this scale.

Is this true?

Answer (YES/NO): YES